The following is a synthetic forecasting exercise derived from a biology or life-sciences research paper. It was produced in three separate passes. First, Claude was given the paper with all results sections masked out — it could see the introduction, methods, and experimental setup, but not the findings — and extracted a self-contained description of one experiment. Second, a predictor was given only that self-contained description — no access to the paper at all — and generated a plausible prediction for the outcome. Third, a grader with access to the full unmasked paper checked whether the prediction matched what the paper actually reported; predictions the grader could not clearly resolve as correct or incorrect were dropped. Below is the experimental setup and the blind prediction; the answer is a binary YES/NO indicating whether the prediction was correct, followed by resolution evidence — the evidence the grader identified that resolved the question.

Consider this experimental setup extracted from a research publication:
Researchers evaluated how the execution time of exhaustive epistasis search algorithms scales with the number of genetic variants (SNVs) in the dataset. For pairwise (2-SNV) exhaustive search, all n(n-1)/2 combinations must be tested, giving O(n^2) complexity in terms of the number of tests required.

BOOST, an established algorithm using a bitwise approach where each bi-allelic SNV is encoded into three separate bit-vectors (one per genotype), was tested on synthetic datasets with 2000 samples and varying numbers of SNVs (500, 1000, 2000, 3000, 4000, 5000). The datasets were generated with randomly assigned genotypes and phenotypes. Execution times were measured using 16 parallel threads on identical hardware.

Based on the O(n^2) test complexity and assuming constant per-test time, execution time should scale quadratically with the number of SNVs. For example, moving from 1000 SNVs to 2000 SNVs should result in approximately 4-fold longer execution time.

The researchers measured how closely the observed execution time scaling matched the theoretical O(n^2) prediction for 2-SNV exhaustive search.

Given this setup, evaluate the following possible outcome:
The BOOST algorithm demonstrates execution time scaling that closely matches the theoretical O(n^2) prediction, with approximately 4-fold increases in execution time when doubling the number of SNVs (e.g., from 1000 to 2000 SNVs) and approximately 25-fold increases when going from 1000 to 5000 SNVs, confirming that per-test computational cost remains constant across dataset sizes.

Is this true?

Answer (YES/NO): NO